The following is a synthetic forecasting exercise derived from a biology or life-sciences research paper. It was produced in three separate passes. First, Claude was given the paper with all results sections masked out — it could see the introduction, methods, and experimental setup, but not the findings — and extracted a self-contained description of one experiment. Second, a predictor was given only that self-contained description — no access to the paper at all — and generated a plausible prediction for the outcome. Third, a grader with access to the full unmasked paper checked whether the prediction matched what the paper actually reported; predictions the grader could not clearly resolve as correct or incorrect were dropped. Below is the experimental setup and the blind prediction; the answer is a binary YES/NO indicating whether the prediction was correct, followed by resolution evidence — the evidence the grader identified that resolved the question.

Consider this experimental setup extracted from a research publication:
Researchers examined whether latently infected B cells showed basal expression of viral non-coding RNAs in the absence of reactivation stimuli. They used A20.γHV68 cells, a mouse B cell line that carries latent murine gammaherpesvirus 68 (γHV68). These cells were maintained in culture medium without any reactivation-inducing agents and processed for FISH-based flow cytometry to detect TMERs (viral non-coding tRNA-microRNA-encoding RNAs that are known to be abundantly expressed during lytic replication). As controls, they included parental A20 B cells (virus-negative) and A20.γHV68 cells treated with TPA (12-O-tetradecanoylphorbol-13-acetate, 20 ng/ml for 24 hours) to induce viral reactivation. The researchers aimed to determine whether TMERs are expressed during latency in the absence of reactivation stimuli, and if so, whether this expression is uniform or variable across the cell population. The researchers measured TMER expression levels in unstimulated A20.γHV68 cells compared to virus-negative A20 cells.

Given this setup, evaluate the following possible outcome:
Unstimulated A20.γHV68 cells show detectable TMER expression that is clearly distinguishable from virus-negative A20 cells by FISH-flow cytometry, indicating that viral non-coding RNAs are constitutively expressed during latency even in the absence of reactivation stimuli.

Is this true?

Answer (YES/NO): YES